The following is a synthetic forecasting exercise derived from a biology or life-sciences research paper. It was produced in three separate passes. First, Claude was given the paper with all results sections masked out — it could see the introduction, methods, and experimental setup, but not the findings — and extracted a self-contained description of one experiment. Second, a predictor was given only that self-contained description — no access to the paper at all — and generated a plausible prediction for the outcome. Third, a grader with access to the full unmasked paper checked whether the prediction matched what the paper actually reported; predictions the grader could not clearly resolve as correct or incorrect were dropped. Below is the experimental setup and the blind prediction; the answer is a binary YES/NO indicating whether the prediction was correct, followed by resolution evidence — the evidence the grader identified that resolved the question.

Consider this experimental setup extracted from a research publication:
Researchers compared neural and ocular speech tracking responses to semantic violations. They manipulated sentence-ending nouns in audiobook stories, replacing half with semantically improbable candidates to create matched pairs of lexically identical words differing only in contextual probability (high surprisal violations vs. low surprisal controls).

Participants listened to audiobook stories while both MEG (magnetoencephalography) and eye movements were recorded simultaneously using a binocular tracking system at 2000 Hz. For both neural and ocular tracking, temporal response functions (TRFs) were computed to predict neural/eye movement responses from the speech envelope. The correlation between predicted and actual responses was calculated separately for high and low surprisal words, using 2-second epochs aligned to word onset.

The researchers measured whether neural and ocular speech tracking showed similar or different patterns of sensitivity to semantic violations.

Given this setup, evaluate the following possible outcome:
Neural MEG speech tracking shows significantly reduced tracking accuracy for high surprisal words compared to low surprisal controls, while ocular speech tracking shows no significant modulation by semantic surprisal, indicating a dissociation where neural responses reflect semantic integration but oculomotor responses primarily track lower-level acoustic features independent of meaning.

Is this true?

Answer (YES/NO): NO